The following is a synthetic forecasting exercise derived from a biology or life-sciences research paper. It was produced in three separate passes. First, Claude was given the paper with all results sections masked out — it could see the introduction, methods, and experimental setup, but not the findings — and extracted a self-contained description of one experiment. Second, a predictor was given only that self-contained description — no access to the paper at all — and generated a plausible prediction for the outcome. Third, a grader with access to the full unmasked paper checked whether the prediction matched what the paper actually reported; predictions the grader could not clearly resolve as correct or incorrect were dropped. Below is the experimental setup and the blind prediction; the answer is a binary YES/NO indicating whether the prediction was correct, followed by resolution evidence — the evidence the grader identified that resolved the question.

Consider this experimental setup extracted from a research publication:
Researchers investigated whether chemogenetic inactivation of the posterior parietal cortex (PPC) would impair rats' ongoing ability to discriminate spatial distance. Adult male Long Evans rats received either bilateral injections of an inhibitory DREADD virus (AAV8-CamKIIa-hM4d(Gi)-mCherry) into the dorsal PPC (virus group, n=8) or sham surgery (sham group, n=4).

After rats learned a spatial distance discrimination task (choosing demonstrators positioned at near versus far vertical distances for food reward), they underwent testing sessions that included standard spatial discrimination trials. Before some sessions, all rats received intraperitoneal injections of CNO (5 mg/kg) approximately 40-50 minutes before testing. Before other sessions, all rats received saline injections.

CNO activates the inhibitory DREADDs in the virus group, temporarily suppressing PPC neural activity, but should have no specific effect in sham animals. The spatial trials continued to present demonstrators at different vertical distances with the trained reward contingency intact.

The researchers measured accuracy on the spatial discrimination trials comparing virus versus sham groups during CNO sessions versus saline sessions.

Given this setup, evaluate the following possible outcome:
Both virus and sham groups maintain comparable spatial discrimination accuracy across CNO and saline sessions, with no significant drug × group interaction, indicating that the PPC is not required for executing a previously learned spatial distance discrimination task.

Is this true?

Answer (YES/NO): YES